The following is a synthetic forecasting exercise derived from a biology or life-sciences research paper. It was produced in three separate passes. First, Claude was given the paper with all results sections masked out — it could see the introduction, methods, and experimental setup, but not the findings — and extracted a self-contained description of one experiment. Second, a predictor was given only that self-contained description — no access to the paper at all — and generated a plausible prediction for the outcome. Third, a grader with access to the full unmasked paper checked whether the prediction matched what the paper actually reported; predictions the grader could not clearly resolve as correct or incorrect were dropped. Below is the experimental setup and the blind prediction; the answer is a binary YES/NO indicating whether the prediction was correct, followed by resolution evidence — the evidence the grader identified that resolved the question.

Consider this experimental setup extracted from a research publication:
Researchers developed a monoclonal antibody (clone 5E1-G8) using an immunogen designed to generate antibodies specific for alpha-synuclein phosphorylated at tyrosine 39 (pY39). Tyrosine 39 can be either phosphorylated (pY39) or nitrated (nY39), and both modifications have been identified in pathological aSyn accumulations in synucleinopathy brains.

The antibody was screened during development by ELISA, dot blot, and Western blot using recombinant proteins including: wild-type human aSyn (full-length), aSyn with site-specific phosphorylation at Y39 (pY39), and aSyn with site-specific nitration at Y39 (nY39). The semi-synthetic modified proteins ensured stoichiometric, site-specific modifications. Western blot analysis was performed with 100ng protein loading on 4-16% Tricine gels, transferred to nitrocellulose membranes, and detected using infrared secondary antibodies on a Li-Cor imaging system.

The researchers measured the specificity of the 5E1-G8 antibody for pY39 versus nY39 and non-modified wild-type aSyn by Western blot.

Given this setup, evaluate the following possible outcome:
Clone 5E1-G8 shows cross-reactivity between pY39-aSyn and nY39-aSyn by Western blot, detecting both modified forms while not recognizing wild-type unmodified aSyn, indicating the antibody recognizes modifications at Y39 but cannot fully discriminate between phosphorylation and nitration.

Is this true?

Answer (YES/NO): NO